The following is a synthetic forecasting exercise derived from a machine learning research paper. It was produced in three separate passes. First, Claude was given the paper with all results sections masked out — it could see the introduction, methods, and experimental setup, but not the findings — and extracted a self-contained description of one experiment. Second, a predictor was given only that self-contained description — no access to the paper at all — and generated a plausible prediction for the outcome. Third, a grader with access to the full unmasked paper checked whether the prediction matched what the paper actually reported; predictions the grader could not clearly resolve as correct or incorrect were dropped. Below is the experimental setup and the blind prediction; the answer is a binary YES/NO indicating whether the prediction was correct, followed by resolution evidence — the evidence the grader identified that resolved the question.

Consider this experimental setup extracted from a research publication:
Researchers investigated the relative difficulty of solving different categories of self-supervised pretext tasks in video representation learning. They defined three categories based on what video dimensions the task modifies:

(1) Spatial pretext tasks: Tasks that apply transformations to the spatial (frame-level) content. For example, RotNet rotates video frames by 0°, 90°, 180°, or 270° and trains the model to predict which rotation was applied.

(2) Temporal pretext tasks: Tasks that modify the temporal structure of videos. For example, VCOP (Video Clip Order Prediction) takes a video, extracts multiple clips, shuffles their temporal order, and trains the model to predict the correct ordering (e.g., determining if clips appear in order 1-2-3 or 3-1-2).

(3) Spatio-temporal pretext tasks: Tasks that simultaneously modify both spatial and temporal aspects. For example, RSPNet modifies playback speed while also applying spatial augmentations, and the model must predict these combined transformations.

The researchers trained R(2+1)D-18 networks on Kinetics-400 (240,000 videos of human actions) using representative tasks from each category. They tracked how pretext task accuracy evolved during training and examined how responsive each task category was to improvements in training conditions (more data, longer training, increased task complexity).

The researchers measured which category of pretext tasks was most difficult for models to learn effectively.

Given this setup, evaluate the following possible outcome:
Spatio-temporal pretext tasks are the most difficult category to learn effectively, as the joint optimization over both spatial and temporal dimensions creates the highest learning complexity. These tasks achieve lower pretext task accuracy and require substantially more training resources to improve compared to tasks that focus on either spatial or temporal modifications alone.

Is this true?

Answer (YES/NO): NO